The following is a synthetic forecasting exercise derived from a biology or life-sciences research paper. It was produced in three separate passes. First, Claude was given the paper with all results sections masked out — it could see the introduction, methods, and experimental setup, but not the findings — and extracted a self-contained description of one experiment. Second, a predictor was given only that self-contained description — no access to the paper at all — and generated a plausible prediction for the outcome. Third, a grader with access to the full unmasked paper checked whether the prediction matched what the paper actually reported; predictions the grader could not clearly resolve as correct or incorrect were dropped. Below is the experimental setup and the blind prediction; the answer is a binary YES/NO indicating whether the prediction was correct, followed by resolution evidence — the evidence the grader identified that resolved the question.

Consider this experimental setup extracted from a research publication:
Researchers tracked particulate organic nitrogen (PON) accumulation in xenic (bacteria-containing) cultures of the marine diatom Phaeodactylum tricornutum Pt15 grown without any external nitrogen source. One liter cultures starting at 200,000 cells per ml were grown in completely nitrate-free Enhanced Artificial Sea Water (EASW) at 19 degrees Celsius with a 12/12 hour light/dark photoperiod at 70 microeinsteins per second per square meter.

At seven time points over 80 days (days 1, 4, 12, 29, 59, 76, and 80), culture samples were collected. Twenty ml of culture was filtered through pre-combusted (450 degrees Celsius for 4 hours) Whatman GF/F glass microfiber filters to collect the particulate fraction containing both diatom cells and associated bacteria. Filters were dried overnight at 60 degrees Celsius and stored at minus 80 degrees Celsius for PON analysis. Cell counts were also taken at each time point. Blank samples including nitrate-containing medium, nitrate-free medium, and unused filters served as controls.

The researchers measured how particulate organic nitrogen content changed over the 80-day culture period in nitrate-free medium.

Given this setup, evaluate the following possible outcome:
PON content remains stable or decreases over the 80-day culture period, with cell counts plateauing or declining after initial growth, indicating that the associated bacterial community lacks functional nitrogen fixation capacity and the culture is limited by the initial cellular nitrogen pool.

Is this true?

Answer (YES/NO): NO